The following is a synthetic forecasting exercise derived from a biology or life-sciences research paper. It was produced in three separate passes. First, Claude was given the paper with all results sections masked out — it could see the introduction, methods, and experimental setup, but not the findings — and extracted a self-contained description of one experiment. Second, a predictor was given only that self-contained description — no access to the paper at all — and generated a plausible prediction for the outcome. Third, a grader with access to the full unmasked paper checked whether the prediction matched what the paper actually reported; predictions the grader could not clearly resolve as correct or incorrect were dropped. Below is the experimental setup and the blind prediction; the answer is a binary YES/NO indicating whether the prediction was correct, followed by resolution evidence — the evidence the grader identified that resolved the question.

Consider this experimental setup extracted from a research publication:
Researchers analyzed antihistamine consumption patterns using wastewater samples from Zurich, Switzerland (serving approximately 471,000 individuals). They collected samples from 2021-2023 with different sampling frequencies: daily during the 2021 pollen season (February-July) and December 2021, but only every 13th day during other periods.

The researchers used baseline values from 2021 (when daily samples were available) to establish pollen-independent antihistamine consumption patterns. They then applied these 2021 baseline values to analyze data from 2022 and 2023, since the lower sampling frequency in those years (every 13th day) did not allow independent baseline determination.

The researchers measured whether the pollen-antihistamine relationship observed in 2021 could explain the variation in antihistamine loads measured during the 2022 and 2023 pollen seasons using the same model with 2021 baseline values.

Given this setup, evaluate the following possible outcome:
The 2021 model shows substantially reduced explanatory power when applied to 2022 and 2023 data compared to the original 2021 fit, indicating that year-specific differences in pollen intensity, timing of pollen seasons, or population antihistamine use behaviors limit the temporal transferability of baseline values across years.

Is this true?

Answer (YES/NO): NO